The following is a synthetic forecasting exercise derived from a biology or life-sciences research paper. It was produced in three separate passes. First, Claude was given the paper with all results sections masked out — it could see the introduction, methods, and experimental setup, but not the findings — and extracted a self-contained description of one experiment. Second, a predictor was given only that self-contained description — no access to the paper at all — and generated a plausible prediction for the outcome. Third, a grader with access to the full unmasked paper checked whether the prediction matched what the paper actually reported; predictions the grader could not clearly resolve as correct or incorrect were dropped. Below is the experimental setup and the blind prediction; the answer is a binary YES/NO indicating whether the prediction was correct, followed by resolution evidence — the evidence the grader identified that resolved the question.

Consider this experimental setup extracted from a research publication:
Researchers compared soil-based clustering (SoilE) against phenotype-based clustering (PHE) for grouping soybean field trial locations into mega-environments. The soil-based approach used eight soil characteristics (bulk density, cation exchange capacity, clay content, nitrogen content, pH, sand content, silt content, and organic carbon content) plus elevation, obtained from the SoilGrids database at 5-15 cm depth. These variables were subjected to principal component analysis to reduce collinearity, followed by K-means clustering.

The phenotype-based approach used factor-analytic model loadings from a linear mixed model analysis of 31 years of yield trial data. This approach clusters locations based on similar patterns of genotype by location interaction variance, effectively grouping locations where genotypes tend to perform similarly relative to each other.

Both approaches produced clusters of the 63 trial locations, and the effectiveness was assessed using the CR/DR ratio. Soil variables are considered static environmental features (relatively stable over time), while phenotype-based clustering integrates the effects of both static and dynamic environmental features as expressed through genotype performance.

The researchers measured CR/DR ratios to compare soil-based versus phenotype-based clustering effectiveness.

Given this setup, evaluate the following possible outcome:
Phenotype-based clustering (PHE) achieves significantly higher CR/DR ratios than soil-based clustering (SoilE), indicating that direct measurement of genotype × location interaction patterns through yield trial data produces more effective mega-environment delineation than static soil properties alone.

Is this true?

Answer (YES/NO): NO